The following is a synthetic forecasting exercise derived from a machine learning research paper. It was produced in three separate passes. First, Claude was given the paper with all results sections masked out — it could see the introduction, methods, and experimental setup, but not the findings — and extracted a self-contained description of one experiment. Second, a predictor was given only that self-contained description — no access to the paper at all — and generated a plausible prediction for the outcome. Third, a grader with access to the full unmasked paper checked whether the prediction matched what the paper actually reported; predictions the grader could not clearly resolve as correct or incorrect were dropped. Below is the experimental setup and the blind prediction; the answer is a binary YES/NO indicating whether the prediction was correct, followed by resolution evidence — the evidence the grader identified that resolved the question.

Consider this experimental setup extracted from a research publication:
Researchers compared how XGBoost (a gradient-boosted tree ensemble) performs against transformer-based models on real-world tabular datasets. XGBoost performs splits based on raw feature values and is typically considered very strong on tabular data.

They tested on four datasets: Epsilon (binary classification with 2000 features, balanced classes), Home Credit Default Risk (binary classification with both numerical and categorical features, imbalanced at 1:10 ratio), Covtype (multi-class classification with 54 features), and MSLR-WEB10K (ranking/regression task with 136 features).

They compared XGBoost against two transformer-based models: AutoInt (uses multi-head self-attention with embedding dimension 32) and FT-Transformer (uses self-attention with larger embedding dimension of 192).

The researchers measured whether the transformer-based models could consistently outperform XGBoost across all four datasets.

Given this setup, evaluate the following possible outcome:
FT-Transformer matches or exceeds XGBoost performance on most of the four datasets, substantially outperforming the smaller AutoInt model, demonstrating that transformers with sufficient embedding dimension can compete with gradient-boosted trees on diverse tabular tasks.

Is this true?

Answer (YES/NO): NO